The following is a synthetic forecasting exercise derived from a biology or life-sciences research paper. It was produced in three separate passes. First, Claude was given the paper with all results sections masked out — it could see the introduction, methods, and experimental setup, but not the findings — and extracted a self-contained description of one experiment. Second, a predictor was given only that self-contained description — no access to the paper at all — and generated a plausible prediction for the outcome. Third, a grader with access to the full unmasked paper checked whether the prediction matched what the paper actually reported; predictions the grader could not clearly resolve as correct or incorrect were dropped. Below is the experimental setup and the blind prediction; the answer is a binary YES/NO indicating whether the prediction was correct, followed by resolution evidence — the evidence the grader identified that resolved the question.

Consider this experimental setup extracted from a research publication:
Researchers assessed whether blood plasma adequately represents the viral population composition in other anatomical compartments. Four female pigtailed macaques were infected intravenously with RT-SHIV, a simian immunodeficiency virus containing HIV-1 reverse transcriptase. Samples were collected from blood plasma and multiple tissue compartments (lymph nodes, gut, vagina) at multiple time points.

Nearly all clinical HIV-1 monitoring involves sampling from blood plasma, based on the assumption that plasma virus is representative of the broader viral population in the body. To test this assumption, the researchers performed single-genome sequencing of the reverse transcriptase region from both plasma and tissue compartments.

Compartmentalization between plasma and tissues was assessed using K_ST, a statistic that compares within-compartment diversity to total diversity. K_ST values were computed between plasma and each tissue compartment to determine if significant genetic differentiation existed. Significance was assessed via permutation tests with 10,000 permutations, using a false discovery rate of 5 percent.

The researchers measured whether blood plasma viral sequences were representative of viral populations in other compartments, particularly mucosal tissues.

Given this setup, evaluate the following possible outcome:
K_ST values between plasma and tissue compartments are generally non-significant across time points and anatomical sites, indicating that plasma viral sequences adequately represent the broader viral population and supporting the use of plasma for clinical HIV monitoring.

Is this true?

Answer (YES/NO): NO